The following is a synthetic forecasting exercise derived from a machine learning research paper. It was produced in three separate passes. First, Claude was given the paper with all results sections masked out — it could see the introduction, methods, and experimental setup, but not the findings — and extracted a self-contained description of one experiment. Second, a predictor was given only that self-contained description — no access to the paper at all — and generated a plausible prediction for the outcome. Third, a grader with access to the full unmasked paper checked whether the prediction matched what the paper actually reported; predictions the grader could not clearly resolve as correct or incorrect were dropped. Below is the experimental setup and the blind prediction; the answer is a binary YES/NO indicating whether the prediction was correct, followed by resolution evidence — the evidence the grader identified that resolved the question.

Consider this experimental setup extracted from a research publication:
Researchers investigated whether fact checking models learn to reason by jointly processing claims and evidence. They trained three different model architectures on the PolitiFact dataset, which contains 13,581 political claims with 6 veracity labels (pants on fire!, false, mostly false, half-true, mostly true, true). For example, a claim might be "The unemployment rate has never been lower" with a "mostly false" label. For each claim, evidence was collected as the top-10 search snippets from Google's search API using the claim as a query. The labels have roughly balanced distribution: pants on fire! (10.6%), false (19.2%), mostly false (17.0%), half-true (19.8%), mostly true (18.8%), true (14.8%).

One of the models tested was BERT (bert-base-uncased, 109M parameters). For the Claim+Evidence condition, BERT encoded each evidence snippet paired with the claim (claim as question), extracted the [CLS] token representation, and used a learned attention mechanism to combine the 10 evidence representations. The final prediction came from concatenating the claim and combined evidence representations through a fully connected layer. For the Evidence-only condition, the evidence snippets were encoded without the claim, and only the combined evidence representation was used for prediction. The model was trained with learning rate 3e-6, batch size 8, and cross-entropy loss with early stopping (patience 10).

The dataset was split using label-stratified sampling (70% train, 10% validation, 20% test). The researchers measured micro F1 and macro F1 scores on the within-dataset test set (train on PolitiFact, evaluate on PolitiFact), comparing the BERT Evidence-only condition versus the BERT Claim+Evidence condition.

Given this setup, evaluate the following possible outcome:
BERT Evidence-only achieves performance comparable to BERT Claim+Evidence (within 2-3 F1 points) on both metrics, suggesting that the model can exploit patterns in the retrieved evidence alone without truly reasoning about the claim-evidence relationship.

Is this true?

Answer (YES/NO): NO